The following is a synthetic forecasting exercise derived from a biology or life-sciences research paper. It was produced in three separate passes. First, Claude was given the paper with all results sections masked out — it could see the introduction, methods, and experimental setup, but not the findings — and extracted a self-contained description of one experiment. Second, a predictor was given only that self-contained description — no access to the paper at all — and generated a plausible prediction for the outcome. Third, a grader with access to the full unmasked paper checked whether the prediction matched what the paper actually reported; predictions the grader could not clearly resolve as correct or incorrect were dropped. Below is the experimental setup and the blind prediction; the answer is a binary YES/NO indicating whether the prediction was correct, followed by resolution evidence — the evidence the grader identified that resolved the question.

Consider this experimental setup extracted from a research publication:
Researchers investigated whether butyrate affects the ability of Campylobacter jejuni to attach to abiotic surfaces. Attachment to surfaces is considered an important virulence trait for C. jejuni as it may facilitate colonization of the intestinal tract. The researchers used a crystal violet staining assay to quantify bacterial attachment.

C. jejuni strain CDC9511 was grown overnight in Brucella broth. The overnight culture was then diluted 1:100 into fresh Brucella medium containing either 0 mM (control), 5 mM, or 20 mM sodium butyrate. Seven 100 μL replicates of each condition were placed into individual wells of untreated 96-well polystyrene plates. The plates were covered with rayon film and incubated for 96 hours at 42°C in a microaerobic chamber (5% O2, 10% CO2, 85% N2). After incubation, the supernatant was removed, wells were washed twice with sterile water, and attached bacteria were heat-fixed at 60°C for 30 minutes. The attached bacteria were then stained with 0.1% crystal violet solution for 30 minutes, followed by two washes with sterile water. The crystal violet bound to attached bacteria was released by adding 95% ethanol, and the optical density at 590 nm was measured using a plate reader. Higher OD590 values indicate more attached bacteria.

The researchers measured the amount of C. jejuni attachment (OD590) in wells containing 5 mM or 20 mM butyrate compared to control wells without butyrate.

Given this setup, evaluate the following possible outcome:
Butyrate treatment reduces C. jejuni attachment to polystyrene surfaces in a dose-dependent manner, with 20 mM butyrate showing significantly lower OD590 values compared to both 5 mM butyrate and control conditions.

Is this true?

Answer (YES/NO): YES